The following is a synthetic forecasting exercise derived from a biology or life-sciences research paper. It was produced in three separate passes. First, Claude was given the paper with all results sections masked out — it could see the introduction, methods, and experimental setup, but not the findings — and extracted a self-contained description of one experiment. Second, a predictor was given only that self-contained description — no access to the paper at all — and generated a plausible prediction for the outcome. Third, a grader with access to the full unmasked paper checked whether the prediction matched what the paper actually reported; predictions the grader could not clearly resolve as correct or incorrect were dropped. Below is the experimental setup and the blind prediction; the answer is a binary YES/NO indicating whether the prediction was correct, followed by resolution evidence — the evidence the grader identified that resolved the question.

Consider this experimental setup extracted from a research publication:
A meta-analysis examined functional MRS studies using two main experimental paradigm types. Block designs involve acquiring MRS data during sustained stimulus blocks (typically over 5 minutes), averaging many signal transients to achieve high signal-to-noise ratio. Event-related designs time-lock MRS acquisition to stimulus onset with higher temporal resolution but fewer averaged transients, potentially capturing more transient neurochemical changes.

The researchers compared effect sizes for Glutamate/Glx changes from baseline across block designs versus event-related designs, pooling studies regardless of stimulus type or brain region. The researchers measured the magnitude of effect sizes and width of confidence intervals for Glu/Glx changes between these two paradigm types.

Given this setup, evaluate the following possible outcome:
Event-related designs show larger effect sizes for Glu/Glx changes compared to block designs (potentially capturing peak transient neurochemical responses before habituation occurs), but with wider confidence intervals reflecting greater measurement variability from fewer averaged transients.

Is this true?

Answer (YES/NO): YES